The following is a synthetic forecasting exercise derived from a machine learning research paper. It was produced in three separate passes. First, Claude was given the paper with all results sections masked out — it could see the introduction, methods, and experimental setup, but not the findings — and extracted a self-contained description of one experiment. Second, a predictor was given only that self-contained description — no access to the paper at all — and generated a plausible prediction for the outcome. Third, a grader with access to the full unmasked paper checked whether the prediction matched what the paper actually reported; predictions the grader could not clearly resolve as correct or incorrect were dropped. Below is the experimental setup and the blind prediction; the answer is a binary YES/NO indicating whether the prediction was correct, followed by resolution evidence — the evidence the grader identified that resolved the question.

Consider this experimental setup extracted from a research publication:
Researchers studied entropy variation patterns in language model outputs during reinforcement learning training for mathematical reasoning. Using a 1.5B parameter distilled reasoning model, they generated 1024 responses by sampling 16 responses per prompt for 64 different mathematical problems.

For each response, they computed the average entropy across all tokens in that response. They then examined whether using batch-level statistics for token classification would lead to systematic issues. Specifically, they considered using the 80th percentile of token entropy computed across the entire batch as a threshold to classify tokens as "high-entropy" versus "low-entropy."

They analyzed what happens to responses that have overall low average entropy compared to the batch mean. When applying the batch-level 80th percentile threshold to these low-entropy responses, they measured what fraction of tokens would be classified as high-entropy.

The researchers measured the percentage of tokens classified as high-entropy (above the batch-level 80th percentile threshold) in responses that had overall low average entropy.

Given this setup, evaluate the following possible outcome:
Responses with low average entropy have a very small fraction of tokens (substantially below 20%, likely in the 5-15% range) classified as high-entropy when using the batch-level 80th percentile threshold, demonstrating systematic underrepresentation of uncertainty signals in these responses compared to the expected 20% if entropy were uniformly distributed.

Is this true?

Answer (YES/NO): NO